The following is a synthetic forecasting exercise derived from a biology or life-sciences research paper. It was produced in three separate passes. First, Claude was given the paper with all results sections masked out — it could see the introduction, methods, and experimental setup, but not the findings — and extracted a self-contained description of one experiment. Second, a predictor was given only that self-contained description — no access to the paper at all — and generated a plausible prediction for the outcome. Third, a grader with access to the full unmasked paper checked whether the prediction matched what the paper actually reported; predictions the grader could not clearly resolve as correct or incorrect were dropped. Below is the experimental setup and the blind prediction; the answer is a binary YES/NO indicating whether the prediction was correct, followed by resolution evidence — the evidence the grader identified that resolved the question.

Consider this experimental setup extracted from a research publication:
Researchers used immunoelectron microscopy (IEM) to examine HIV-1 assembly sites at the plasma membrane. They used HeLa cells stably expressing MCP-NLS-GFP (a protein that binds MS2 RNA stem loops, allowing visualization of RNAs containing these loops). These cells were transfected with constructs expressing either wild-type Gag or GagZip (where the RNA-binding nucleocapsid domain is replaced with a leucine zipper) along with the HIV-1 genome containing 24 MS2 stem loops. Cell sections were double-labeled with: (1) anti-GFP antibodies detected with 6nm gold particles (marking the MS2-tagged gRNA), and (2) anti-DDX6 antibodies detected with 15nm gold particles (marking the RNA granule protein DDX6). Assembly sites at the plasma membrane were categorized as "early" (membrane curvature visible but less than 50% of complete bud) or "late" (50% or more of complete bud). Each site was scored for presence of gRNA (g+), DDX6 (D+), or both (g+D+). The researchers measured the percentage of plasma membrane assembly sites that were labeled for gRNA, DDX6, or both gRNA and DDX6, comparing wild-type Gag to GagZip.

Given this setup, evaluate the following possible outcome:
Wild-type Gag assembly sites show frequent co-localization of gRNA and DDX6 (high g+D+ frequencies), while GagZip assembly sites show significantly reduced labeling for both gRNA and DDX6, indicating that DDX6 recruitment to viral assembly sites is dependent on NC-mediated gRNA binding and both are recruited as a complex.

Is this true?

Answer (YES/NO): NO